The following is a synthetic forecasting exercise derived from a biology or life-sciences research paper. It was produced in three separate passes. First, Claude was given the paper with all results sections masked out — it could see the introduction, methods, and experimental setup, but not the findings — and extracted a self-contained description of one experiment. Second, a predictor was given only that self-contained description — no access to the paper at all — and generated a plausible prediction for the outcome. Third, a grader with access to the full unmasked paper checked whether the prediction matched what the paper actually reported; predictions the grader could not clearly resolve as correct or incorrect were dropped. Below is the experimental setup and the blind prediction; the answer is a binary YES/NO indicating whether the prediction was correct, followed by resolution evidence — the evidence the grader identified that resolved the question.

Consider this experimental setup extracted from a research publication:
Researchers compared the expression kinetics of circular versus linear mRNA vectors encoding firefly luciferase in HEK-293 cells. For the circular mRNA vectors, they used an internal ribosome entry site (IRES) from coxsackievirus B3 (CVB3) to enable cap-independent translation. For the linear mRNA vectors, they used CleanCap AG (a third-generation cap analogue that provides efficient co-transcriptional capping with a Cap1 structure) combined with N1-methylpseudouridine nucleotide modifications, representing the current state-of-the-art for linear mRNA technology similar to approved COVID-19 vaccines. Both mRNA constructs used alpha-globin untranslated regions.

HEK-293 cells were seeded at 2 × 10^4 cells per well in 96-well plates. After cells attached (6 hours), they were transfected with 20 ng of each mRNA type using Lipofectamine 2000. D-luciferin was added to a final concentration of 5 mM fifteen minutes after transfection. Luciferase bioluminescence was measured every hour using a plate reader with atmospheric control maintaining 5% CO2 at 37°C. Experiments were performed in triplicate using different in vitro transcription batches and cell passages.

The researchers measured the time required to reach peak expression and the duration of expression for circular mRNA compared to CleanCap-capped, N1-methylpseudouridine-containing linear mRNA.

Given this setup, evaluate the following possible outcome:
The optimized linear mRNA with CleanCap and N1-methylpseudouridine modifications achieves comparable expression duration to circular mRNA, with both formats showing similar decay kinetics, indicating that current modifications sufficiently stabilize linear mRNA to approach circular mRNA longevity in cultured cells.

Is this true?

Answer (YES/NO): NO